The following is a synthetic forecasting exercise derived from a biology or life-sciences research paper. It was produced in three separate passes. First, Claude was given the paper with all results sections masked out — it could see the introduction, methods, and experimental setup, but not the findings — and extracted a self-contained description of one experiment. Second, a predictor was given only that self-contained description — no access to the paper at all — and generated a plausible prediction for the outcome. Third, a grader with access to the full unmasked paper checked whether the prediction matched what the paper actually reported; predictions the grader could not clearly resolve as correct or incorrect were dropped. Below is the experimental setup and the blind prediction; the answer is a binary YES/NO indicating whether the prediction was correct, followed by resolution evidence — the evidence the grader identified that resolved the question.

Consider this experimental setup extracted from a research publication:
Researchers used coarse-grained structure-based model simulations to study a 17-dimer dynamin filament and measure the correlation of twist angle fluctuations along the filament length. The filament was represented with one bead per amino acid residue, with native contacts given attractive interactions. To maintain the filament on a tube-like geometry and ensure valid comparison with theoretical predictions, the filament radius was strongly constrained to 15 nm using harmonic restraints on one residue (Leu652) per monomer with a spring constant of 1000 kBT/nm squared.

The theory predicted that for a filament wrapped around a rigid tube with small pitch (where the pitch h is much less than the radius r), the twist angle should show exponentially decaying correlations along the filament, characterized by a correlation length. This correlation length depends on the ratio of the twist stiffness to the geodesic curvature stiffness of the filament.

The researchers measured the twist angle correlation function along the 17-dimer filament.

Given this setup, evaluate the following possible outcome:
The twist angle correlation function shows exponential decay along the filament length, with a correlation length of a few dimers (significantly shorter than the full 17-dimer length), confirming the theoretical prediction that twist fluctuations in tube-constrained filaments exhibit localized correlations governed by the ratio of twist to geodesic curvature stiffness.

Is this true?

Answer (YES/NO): YES